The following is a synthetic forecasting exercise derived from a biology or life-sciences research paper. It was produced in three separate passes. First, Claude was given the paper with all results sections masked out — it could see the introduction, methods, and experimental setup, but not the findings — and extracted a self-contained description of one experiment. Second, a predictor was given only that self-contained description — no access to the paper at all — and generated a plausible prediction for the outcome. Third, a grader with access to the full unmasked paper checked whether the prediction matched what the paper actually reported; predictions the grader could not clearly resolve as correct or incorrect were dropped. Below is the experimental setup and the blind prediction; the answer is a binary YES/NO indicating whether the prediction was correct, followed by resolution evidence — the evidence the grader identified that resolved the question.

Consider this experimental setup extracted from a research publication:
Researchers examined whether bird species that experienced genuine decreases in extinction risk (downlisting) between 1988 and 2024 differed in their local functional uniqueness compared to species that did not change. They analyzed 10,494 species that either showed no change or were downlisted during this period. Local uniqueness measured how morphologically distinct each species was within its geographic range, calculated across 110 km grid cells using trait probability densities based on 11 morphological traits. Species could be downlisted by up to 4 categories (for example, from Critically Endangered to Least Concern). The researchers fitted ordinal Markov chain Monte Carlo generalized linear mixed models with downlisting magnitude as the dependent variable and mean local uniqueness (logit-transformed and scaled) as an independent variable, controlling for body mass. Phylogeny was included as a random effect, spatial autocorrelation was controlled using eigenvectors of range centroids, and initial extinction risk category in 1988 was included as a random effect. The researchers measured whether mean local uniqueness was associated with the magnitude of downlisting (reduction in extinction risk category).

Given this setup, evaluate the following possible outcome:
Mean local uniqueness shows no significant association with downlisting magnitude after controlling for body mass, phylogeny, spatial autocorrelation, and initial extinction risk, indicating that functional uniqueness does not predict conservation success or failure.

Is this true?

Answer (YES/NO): NO